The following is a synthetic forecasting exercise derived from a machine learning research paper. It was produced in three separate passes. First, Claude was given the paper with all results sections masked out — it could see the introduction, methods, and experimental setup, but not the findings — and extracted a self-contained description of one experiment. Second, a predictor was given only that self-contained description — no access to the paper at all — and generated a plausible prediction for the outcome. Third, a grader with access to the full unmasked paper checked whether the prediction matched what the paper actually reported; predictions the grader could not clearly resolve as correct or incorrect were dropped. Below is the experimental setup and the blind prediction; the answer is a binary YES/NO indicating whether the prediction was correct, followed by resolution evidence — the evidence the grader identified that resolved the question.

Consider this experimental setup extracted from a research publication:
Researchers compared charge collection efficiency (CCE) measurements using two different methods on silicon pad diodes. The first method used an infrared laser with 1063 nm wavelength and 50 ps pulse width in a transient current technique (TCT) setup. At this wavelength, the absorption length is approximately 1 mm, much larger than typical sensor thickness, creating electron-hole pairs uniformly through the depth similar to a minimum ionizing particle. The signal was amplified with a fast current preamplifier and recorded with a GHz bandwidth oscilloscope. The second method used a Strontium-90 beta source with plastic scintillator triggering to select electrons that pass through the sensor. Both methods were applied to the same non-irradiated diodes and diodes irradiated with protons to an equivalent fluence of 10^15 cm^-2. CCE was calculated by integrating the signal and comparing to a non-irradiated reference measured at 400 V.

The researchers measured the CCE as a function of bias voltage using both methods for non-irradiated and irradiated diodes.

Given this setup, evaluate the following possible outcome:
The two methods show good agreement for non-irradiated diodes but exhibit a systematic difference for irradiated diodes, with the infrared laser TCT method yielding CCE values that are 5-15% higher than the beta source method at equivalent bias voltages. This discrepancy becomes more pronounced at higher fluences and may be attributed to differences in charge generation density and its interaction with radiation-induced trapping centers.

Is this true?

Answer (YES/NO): NO